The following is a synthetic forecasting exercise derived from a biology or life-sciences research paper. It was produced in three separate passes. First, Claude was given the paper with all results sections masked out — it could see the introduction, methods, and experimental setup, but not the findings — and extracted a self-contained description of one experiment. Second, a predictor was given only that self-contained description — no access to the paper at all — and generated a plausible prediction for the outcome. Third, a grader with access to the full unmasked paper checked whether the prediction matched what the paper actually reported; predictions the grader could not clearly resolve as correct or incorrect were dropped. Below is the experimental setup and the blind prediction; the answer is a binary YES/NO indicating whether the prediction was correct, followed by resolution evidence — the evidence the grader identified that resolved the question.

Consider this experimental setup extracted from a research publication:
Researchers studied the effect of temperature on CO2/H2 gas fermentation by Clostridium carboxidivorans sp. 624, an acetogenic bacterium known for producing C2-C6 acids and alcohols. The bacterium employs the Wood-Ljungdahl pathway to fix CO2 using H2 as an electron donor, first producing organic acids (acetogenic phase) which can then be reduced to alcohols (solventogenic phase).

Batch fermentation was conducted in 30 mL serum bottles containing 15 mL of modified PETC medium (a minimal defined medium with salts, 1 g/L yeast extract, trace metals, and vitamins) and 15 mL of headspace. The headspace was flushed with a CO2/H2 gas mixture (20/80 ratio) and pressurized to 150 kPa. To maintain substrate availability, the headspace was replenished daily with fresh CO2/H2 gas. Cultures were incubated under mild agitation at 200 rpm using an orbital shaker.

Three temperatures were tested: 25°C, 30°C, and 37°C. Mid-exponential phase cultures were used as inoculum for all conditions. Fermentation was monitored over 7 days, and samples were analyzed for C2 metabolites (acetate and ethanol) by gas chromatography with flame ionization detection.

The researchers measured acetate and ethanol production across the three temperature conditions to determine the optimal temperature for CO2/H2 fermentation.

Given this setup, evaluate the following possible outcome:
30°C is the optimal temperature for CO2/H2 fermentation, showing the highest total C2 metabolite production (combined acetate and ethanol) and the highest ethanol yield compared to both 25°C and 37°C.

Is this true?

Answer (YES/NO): NO